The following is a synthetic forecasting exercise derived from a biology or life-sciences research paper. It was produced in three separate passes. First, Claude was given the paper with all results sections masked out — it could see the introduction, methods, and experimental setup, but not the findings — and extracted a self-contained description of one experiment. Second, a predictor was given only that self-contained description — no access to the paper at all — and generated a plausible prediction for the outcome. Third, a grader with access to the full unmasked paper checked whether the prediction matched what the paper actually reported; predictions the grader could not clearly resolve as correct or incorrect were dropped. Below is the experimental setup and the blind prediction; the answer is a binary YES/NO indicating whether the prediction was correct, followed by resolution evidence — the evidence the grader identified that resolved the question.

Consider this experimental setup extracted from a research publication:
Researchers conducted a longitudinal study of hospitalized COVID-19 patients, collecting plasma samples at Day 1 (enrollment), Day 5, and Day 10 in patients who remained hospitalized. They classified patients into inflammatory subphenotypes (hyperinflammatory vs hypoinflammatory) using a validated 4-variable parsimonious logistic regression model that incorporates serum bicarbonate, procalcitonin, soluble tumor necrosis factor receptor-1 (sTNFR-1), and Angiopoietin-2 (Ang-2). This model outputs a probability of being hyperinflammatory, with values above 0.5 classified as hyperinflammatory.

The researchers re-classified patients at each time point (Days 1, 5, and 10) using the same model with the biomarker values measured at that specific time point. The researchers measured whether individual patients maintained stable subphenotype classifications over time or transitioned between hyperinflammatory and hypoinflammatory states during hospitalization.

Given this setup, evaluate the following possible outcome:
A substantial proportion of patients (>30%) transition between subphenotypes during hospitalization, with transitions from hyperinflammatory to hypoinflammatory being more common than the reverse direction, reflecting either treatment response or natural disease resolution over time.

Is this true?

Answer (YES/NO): NO